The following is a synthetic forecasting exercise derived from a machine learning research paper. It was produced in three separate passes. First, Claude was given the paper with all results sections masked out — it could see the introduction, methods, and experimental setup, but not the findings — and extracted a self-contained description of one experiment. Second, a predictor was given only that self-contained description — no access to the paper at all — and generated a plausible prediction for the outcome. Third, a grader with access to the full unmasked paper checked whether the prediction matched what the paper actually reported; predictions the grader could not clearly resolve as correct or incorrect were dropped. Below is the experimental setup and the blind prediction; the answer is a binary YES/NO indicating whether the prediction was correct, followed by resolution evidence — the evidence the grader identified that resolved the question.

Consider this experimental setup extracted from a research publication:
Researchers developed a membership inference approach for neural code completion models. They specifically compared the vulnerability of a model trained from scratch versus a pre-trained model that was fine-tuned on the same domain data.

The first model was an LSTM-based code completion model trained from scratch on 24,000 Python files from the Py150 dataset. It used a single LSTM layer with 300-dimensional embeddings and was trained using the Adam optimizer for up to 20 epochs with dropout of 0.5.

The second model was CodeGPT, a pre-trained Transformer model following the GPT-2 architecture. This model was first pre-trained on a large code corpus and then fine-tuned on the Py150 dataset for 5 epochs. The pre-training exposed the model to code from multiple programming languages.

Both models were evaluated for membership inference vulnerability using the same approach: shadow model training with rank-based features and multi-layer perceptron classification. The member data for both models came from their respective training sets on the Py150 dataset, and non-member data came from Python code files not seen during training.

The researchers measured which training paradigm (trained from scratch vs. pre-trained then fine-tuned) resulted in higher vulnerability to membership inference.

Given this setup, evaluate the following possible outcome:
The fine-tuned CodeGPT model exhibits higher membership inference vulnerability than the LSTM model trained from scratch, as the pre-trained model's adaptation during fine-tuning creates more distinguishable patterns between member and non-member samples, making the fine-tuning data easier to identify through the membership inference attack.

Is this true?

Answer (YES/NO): NO